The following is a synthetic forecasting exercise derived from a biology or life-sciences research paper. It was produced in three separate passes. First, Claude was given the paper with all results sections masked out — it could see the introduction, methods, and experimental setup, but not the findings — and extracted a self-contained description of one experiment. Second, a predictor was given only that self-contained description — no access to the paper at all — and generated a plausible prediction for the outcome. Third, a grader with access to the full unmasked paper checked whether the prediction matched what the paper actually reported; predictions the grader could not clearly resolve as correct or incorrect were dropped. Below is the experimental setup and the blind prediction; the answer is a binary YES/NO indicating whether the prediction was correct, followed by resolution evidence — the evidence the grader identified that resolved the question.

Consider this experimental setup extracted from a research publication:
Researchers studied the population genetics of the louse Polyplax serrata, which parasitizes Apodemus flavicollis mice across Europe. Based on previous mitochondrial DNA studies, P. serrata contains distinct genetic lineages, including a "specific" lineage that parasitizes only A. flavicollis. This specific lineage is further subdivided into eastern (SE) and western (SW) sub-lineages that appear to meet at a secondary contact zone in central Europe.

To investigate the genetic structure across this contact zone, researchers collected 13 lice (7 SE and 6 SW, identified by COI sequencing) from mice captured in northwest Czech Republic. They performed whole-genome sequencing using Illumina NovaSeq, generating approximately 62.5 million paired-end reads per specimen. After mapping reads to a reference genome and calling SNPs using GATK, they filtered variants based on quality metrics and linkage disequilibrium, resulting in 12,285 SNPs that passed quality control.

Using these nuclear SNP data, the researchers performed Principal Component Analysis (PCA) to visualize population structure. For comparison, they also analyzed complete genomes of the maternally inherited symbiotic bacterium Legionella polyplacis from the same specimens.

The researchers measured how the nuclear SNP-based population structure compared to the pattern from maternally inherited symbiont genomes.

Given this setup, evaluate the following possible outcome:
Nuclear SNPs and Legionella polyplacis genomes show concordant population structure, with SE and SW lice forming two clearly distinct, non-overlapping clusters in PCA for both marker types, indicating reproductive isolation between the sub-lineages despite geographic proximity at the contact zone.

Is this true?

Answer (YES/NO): NO